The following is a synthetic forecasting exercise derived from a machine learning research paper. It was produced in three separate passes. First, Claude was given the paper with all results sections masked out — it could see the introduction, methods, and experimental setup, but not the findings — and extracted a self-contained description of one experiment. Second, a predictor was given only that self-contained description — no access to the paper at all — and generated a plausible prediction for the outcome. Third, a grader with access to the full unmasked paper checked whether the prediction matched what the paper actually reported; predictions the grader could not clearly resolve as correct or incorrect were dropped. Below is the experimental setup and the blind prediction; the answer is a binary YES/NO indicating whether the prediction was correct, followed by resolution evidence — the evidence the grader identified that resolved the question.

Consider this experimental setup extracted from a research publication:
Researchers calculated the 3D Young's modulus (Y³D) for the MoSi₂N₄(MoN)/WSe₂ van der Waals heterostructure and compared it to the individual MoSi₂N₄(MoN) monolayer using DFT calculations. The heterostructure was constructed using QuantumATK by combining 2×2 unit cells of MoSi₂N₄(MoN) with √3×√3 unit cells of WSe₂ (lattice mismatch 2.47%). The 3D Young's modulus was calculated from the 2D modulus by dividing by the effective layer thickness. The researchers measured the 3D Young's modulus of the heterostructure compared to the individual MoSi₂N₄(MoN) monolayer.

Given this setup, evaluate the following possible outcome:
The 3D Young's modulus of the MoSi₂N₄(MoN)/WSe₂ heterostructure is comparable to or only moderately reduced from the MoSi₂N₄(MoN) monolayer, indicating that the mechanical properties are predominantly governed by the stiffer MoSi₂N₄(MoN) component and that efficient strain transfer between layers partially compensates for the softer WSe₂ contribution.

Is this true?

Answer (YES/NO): NO